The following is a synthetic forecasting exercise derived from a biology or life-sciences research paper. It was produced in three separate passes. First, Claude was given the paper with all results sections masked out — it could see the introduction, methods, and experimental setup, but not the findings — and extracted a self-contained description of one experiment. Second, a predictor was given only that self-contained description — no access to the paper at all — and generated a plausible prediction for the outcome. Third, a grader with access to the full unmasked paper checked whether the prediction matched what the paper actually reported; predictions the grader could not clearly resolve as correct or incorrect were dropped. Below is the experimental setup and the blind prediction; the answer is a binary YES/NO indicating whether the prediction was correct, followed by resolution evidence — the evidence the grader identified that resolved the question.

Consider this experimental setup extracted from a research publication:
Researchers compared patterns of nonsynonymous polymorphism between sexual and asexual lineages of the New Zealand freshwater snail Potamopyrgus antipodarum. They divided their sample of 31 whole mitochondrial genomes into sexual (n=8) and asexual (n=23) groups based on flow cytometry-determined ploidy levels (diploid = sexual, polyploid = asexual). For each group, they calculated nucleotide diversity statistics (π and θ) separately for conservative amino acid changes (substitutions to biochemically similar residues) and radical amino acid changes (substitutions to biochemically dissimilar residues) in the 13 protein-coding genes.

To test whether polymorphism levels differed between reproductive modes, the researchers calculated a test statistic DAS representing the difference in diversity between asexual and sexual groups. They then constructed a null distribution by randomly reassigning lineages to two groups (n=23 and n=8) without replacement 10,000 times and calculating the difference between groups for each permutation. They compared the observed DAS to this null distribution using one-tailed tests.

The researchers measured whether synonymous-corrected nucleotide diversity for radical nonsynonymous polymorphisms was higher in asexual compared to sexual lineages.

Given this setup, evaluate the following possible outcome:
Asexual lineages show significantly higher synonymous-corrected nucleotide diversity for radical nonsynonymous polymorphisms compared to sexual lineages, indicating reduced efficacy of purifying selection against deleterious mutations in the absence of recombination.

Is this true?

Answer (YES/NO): YES